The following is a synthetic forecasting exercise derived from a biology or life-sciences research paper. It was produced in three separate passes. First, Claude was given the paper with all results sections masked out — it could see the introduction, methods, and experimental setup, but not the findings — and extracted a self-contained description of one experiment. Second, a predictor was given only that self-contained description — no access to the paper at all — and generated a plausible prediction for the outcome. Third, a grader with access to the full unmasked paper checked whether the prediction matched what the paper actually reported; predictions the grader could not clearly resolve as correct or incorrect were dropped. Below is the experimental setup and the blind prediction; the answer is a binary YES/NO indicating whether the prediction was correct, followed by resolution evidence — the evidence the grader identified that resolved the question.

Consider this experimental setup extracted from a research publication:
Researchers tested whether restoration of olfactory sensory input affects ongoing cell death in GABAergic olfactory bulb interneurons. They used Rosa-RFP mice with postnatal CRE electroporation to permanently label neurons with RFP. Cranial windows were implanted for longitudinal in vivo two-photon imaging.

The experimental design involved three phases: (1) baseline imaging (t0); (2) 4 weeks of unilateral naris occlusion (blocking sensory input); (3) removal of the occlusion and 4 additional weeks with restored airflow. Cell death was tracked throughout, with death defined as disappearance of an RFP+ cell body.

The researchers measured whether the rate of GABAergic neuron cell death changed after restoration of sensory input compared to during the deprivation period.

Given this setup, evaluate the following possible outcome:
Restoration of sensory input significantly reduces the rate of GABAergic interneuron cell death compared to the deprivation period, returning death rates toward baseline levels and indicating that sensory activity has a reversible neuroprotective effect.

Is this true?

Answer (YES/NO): YES